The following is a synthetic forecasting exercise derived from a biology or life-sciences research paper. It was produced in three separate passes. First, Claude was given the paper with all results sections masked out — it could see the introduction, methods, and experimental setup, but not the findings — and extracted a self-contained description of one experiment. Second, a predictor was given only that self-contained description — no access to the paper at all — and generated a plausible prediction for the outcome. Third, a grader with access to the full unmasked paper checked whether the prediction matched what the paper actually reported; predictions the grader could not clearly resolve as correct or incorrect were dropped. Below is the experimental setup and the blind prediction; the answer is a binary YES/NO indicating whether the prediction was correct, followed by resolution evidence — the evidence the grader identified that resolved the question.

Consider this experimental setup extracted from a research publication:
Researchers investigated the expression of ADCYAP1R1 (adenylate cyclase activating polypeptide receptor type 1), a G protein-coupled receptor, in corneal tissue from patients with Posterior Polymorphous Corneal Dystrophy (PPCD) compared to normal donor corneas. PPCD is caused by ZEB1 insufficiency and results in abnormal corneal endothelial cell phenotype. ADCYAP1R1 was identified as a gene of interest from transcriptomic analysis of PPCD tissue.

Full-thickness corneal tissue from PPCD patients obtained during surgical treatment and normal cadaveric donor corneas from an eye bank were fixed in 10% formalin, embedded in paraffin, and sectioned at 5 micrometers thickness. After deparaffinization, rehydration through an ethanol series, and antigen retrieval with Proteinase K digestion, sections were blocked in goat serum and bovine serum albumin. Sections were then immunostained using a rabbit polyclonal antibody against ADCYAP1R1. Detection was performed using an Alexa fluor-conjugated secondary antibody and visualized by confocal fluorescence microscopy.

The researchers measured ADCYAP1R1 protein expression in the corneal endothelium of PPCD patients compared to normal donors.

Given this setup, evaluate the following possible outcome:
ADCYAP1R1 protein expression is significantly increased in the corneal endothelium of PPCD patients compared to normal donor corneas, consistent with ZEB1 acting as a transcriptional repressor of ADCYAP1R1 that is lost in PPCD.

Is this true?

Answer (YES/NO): NO